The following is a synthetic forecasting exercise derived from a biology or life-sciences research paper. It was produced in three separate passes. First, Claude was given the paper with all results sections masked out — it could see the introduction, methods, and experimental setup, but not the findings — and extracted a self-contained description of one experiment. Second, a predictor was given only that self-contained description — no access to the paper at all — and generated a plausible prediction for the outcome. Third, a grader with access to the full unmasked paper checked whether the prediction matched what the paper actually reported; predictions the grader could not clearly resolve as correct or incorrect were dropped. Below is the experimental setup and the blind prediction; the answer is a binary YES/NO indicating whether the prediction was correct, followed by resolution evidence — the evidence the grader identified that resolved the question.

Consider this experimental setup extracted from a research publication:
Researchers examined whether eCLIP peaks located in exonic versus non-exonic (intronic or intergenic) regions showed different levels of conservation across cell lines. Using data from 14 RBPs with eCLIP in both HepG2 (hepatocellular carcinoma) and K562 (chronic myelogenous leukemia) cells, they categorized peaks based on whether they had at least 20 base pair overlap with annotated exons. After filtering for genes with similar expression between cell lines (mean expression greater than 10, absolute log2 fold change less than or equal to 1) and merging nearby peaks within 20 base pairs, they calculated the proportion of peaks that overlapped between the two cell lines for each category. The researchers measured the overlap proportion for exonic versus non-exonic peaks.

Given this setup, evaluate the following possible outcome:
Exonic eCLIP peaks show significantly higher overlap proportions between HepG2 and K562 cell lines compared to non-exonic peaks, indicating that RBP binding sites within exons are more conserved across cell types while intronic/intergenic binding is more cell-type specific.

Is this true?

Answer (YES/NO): YES